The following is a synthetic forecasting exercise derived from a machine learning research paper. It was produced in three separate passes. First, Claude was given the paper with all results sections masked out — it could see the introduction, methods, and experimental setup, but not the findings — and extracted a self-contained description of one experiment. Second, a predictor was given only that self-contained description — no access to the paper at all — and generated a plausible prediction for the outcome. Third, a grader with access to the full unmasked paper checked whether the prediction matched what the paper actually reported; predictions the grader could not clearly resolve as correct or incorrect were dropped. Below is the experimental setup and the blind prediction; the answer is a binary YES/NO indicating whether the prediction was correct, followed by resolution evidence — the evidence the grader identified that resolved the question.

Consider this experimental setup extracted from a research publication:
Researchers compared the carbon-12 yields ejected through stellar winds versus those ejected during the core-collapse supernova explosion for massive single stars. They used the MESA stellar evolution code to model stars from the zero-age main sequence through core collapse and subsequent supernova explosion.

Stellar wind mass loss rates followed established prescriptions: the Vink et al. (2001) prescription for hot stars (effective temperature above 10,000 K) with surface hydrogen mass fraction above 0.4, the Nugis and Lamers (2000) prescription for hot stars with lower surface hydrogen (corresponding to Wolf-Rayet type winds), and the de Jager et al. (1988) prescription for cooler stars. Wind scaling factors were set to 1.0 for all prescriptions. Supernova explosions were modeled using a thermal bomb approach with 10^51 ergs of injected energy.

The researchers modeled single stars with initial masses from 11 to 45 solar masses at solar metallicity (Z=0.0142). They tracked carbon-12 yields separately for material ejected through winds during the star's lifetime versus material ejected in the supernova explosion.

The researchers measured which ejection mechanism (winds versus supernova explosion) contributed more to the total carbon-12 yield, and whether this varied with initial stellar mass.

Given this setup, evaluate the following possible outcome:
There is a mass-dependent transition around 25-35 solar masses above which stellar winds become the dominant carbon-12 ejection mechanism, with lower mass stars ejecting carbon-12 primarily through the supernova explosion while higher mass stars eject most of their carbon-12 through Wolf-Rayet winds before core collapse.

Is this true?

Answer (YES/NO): NO